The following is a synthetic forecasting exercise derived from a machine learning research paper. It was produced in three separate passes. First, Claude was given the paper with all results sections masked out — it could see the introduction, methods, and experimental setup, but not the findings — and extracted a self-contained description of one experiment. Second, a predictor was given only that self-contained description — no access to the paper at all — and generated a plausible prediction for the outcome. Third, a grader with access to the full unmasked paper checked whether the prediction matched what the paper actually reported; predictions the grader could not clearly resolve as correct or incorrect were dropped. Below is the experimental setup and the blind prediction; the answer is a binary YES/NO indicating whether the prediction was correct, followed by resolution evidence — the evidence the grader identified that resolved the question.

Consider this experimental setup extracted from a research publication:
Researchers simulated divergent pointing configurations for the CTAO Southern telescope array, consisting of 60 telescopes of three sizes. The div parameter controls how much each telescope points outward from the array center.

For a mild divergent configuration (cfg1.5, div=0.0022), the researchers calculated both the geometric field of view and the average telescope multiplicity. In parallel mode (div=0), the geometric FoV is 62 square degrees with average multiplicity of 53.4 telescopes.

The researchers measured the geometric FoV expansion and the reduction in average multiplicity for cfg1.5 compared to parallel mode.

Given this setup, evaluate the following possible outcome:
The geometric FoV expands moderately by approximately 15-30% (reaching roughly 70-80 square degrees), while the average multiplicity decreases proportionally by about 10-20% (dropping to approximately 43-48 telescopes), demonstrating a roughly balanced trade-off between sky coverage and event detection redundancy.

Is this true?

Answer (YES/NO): NO